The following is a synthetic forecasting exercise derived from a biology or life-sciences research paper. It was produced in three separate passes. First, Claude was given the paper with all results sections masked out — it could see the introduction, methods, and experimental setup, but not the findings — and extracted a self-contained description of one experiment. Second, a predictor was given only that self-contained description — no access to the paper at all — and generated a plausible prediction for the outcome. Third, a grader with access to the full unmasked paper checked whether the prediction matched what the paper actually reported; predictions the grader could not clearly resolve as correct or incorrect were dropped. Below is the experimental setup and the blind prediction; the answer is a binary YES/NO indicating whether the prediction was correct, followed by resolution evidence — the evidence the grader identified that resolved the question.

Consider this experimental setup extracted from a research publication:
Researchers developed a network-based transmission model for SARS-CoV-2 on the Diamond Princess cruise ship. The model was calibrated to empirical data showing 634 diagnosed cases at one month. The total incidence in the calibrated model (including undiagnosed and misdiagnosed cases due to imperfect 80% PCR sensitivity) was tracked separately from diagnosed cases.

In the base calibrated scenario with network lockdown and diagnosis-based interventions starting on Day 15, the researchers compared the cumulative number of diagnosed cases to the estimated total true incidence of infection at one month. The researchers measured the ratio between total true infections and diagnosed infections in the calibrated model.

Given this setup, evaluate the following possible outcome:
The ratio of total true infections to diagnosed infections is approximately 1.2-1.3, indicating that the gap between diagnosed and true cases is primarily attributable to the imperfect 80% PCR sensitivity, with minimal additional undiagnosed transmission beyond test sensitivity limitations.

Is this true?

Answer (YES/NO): NO